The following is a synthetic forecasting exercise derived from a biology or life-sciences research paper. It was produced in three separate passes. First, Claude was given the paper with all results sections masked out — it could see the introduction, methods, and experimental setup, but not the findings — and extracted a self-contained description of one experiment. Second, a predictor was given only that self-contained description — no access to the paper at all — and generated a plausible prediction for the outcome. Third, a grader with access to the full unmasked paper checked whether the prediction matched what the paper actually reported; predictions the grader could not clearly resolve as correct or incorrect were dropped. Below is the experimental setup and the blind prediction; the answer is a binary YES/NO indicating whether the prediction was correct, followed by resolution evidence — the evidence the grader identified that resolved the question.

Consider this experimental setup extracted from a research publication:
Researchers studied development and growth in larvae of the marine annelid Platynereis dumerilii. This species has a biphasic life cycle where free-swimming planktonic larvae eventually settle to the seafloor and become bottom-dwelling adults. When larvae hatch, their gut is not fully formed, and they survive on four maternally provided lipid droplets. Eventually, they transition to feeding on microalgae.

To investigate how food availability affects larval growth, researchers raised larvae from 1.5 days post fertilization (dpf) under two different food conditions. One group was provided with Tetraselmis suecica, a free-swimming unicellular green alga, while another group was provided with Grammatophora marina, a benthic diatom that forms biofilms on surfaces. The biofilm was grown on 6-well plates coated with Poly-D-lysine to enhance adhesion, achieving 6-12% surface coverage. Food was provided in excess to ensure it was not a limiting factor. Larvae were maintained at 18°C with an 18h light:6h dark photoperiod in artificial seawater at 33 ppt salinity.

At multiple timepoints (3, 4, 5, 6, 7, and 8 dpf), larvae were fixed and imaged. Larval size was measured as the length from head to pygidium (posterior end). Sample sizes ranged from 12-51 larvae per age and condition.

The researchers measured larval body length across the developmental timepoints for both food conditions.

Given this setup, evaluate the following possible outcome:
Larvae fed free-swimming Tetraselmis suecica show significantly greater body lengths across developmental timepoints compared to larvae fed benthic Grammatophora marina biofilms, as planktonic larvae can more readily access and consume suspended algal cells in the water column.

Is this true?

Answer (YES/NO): NO